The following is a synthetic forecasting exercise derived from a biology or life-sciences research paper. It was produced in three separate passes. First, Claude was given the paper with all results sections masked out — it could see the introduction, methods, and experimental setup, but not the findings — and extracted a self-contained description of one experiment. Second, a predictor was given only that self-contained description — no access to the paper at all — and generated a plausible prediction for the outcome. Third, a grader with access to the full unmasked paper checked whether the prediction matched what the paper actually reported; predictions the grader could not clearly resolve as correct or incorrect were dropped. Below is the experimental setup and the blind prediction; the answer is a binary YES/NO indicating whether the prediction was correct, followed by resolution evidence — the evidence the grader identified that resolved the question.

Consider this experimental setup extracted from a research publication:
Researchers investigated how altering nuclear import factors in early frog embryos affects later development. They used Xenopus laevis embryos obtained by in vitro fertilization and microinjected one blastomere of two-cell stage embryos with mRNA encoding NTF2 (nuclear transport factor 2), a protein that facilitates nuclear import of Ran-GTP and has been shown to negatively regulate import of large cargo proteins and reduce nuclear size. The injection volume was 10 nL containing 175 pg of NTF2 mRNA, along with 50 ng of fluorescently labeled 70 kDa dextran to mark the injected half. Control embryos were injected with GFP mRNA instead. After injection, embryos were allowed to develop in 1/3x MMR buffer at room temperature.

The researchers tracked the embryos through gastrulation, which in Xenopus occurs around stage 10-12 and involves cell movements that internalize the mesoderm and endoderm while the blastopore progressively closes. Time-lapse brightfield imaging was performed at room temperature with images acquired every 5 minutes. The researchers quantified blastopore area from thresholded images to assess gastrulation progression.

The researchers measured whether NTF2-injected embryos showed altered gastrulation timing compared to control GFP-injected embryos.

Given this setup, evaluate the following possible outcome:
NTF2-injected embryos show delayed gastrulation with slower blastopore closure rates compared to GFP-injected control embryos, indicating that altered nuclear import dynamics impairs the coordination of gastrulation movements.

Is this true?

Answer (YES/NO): YES